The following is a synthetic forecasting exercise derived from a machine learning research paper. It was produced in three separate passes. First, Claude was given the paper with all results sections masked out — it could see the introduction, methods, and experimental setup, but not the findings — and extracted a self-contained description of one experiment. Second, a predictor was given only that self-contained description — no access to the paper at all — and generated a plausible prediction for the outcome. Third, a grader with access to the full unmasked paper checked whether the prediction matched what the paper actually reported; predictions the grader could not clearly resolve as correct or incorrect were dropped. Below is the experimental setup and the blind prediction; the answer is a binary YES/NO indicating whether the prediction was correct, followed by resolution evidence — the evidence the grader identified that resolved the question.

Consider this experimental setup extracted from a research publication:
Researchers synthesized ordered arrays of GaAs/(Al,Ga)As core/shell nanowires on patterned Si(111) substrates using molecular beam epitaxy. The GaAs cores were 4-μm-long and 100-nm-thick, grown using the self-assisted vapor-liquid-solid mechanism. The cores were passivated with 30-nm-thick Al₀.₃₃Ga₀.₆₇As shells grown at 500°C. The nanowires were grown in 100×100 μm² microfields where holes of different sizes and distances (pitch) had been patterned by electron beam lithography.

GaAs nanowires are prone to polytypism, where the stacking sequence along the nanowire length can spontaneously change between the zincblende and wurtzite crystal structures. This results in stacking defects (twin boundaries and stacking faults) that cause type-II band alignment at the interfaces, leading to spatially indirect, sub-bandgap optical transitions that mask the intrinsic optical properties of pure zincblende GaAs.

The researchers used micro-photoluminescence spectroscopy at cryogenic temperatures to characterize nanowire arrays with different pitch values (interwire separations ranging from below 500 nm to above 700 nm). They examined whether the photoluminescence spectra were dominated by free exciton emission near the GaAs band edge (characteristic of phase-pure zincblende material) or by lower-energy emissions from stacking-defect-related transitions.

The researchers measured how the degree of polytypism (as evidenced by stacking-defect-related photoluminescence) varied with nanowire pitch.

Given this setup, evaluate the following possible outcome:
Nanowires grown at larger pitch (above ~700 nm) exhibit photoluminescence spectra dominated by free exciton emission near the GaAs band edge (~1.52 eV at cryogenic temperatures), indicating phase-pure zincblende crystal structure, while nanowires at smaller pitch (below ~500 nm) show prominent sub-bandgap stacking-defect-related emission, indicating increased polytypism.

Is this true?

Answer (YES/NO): YES